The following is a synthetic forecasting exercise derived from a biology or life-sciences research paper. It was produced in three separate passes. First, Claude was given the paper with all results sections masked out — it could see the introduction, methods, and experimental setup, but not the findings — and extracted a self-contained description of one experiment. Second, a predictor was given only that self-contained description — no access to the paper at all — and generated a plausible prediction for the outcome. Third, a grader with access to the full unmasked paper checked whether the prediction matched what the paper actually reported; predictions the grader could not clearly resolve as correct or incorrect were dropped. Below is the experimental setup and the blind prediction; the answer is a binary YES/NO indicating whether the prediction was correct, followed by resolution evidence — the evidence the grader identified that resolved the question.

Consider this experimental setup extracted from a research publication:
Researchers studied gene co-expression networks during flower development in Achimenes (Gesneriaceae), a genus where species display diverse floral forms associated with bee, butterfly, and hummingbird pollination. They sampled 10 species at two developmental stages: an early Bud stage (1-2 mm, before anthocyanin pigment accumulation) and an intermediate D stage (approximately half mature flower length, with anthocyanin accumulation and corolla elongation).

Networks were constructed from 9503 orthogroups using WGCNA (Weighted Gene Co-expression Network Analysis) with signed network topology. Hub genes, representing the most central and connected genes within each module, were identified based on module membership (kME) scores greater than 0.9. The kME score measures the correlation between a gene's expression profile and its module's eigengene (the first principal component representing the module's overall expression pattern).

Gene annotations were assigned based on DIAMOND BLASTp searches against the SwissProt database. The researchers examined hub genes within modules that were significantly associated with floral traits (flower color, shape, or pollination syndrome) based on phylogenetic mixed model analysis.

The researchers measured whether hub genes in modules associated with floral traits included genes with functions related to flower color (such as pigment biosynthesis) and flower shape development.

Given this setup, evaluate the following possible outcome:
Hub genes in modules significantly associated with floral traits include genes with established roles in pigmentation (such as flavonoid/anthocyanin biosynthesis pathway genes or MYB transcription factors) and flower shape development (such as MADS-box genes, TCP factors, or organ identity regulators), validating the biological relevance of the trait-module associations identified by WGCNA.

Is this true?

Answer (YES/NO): YES